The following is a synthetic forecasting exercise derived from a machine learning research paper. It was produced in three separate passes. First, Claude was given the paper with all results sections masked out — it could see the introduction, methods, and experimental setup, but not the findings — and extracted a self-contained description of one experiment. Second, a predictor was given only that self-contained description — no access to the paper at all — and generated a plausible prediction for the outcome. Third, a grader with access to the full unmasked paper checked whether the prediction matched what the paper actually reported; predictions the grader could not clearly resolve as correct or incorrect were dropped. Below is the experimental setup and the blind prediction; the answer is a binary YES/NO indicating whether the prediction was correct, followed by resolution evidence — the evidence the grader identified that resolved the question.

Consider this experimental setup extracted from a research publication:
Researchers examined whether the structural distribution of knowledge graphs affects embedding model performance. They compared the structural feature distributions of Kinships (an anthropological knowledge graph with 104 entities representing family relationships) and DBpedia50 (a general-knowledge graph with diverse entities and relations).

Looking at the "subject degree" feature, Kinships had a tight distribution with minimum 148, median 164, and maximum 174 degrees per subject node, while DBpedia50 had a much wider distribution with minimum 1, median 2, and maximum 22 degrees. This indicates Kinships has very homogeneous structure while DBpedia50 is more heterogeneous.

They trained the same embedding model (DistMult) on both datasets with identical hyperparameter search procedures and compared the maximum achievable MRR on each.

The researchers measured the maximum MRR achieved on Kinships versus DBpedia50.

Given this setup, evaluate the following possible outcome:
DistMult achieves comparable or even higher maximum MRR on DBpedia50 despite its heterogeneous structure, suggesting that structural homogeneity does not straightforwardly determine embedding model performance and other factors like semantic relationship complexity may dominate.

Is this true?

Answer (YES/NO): NO